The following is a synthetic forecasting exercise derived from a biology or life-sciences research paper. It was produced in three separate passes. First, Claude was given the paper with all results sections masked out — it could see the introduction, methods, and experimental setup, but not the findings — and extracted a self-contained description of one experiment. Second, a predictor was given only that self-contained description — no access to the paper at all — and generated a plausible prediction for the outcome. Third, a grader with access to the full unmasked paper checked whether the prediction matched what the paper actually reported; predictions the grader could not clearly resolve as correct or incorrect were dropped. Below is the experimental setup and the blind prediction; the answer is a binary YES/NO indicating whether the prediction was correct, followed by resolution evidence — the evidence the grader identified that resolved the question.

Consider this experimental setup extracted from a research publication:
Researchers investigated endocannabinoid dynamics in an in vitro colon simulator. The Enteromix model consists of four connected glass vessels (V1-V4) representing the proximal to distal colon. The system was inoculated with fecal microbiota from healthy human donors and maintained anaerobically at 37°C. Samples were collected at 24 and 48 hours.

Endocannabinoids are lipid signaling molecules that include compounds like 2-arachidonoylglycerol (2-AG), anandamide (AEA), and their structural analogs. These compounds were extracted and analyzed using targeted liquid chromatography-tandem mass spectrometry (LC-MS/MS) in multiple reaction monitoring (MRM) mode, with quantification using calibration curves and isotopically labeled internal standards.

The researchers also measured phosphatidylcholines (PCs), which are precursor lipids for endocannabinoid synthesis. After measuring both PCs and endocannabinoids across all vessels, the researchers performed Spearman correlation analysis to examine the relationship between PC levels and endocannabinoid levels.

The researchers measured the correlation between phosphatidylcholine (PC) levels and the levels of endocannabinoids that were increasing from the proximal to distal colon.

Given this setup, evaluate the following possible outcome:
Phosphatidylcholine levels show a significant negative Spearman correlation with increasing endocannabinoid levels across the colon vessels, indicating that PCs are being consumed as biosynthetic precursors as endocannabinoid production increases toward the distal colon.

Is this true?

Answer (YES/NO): YES